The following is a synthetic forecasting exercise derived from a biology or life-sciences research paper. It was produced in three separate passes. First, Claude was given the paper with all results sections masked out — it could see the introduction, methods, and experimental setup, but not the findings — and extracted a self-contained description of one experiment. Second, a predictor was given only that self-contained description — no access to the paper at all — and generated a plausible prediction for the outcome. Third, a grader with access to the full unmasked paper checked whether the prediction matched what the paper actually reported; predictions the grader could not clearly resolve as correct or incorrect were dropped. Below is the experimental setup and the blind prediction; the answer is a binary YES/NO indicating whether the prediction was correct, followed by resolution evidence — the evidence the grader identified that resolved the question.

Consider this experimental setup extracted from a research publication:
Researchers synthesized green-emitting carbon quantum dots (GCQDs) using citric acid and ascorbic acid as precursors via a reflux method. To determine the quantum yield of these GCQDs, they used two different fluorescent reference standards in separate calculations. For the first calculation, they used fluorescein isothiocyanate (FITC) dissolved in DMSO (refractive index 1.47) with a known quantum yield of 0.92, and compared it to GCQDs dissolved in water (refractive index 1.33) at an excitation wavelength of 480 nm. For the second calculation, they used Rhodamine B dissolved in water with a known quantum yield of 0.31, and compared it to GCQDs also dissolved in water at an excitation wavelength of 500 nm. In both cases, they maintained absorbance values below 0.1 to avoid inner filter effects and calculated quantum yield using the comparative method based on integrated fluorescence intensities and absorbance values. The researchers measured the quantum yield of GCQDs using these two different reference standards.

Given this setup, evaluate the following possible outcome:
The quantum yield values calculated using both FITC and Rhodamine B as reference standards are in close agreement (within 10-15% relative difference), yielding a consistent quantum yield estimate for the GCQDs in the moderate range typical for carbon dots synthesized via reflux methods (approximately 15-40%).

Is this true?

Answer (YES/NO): NO